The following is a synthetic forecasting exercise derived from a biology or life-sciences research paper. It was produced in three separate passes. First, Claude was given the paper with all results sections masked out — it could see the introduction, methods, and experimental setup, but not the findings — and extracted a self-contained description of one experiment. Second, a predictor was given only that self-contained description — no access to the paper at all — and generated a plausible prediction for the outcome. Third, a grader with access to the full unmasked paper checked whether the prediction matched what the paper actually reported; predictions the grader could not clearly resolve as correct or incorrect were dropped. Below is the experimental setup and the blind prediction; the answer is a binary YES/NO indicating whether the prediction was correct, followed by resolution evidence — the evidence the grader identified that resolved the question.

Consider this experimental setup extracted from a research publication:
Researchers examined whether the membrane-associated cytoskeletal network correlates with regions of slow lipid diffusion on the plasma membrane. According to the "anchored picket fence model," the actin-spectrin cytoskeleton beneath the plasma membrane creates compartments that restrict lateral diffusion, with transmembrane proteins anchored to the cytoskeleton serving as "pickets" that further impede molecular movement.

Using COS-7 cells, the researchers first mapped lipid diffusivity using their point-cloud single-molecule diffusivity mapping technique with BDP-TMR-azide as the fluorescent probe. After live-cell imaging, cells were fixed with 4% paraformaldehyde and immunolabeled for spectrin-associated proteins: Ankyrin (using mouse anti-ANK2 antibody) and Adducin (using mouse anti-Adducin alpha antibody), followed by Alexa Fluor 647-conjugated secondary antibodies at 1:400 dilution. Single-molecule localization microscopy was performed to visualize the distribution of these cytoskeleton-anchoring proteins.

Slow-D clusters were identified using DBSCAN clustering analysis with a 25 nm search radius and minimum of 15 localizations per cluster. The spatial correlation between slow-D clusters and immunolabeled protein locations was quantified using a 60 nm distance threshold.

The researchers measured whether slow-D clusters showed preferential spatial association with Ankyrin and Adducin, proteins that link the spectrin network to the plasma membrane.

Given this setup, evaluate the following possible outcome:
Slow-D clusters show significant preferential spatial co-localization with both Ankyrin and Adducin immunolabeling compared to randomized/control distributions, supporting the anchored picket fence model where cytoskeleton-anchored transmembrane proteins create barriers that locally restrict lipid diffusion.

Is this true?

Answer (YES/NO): NO